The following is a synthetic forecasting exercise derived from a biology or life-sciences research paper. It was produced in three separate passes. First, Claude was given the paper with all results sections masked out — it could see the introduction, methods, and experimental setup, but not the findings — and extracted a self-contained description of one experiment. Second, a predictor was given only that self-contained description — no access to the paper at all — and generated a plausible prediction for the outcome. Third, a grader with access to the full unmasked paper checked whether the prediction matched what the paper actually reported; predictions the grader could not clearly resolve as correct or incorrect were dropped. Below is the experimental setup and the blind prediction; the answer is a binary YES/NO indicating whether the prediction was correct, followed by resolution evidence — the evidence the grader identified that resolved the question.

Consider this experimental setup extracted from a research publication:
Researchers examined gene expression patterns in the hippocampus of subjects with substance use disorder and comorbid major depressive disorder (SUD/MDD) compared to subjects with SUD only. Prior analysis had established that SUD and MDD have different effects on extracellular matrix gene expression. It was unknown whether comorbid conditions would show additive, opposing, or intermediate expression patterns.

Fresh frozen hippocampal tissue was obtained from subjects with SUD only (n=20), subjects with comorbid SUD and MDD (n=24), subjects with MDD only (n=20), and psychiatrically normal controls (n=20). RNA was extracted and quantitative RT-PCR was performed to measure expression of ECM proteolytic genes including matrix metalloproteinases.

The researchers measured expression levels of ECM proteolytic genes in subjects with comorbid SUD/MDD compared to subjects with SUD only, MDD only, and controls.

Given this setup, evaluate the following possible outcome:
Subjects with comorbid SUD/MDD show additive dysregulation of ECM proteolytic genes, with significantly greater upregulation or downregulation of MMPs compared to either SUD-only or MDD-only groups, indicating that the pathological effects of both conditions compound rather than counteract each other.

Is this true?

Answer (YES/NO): NO